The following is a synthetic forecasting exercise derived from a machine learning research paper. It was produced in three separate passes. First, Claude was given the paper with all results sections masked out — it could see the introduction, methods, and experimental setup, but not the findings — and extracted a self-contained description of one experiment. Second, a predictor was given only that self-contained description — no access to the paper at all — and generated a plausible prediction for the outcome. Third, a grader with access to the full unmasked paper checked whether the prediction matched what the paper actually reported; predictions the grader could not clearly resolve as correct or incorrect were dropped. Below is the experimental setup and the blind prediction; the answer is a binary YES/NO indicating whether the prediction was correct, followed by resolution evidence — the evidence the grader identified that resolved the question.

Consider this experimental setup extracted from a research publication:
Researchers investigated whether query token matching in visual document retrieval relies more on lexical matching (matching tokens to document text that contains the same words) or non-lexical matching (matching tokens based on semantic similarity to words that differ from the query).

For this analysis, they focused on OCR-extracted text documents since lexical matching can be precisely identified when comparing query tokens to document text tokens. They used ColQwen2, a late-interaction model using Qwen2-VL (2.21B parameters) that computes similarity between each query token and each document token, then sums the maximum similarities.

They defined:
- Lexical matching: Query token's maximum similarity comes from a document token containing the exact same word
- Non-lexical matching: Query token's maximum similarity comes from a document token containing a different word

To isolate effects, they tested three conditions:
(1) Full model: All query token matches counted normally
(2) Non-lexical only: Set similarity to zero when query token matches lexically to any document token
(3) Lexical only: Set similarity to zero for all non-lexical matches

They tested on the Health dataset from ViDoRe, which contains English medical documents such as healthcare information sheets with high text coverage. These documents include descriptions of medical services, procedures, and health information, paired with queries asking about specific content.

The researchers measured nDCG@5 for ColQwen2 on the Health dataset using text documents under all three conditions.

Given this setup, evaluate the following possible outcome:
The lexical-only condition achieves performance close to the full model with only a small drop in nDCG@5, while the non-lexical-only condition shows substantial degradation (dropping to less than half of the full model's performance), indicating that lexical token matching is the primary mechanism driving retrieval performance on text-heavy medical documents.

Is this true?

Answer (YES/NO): NO